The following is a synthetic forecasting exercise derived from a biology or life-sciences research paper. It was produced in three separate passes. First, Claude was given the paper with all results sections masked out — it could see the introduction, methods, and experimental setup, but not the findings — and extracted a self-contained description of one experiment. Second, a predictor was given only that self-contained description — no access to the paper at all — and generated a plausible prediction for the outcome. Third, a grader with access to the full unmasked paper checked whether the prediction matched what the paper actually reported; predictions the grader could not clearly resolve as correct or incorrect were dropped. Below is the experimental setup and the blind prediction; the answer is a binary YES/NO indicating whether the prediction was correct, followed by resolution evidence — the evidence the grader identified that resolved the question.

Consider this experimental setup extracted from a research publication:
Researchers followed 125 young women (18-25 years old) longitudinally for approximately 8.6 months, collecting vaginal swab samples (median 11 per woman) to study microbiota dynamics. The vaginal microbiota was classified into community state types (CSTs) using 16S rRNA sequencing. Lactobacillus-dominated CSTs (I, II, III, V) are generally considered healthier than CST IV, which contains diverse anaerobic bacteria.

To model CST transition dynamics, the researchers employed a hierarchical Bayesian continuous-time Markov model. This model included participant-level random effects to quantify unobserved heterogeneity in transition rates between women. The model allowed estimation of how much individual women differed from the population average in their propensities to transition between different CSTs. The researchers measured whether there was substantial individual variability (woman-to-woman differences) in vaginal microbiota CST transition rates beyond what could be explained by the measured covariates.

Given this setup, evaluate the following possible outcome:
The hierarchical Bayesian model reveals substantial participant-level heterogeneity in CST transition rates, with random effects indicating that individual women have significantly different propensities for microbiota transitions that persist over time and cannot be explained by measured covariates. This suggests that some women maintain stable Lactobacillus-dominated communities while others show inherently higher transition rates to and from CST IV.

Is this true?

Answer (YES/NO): YES